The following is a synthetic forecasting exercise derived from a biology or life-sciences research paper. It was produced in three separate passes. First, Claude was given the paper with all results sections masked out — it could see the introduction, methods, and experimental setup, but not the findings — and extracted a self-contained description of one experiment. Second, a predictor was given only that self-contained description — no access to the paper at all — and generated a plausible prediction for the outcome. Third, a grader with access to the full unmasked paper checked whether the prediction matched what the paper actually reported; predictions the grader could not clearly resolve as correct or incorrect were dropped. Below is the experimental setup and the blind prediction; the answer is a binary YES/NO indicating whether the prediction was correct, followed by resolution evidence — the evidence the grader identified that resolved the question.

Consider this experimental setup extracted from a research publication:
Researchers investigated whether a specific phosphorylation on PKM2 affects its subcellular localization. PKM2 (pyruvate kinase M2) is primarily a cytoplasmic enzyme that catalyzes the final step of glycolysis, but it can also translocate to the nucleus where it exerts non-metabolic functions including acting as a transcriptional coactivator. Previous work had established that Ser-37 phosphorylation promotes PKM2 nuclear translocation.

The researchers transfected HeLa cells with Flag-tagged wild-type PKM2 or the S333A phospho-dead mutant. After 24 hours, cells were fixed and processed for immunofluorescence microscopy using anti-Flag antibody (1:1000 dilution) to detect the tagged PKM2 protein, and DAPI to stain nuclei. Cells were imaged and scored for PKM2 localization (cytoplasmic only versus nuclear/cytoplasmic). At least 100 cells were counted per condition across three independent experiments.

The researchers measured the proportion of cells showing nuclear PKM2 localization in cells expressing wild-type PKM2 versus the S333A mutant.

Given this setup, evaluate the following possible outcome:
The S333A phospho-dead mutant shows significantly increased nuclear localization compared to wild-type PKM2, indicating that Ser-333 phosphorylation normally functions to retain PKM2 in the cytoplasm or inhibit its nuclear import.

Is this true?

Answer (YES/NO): YES